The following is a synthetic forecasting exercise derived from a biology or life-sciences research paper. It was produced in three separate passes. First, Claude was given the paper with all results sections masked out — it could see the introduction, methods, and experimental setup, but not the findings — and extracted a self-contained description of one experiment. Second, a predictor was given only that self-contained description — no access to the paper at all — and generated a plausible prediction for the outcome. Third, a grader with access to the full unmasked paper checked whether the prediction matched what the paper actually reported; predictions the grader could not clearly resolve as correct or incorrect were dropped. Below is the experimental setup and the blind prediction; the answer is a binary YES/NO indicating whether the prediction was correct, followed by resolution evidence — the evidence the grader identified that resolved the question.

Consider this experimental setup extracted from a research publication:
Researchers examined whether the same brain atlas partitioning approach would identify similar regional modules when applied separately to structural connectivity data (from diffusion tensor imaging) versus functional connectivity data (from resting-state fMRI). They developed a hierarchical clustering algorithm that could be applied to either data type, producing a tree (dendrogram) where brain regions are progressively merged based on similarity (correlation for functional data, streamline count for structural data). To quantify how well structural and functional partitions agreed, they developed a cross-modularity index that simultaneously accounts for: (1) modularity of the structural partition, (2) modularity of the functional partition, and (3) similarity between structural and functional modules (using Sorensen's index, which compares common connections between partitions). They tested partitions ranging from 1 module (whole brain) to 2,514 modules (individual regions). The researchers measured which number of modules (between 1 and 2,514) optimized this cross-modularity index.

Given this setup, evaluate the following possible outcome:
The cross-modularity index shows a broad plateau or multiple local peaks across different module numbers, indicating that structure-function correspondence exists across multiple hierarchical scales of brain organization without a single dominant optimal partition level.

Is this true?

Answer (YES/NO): NO